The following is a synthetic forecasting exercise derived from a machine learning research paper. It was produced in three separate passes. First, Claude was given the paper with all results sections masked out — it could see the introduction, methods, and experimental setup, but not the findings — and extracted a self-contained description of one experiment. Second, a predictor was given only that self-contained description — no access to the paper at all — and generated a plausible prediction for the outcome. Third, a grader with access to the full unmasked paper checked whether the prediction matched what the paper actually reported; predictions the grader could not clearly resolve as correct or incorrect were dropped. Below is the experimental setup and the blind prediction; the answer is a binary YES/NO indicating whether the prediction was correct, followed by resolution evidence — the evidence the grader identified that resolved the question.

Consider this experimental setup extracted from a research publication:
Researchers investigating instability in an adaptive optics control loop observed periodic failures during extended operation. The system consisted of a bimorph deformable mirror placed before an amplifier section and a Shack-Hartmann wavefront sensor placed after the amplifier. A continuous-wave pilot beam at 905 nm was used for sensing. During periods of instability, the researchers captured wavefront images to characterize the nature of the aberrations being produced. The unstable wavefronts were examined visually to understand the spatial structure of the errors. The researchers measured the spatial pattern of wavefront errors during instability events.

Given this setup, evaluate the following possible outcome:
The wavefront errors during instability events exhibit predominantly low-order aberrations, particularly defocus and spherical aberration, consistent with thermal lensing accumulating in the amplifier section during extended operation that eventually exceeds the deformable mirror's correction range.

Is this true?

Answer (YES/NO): NO